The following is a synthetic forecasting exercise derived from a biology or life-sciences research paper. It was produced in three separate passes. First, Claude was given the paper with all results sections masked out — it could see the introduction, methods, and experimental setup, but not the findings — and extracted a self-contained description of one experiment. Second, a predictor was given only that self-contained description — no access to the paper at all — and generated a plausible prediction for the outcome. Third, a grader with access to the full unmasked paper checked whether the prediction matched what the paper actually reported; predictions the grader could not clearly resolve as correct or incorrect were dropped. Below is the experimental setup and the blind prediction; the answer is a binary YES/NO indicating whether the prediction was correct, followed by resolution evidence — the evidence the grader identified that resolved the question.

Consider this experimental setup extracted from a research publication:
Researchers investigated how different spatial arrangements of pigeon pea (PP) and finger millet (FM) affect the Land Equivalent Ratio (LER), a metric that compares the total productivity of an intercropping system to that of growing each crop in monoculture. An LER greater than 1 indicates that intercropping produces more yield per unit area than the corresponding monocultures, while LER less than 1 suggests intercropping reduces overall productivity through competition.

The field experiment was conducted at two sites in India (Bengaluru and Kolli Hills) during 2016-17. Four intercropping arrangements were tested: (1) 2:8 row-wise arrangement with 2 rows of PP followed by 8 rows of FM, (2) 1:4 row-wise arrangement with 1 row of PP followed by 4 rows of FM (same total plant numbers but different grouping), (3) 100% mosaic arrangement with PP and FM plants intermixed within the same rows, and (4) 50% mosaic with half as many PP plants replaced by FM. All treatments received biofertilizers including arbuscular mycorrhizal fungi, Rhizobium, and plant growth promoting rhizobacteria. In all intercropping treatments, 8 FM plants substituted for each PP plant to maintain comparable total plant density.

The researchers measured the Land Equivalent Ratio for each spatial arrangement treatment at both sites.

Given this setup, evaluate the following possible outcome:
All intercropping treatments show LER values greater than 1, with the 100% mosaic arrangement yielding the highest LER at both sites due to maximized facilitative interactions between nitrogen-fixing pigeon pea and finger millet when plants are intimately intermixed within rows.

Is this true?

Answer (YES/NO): NO